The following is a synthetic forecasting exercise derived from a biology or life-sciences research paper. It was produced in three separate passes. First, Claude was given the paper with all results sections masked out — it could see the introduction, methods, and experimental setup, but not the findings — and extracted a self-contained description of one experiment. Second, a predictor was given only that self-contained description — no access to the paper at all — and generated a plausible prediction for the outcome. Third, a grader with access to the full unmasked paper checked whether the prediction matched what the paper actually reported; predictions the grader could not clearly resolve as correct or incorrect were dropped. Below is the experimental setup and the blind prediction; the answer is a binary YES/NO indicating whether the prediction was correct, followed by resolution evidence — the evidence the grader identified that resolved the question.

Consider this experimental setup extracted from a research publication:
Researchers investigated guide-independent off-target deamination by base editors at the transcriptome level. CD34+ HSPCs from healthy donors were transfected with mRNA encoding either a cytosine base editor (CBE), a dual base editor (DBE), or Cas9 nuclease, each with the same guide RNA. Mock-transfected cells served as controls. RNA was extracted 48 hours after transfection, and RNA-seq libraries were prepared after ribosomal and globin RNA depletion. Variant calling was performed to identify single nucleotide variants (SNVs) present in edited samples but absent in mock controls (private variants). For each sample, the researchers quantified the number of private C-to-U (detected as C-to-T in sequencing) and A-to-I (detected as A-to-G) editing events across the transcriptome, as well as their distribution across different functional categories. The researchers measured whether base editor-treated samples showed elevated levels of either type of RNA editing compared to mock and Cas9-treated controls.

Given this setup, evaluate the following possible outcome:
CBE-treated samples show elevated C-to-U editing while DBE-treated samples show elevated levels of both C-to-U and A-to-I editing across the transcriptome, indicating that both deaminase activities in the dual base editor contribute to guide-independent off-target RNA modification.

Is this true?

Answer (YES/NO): NO